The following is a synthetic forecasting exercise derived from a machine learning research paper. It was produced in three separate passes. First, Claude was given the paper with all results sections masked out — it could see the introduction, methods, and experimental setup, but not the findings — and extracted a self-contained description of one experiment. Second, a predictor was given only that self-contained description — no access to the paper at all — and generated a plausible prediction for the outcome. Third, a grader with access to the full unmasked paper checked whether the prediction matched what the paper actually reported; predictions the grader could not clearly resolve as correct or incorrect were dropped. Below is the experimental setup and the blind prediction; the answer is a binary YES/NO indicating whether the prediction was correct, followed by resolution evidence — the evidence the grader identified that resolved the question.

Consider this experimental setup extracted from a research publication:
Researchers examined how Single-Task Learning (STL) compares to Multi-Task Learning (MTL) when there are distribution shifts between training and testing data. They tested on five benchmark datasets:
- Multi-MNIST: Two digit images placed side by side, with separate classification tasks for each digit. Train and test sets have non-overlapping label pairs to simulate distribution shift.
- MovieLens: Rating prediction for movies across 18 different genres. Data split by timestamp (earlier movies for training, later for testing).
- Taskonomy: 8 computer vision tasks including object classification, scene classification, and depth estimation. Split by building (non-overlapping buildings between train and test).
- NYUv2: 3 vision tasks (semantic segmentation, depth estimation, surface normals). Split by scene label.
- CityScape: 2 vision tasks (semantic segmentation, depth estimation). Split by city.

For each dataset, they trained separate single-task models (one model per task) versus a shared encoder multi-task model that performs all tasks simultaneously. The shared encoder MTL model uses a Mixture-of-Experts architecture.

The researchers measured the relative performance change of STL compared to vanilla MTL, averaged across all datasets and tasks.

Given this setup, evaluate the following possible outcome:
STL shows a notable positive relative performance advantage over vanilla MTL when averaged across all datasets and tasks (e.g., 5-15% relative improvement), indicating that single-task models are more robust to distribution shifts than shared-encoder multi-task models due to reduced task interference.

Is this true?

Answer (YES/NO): NO